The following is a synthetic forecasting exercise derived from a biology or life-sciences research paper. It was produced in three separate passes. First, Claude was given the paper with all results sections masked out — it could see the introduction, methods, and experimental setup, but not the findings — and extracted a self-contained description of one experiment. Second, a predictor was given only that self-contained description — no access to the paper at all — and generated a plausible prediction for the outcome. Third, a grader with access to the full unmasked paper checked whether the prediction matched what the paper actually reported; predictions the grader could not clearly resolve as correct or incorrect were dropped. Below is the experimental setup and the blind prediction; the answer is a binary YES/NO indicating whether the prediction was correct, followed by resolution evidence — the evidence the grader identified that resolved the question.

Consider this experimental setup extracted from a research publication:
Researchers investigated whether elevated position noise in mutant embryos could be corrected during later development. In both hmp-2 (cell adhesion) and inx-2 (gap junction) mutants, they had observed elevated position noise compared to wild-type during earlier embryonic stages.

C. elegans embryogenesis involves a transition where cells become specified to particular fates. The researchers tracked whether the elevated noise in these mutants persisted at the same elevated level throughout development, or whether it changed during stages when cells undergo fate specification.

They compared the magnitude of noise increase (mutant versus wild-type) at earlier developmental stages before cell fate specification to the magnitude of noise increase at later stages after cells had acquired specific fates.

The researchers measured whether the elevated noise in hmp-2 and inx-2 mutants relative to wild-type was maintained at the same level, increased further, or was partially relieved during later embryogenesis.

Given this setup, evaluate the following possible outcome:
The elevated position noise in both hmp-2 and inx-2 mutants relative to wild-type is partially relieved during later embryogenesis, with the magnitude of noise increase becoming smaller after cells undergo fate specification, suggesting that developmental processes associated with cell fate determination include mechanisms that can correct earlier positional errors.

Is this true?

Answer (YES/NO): YES